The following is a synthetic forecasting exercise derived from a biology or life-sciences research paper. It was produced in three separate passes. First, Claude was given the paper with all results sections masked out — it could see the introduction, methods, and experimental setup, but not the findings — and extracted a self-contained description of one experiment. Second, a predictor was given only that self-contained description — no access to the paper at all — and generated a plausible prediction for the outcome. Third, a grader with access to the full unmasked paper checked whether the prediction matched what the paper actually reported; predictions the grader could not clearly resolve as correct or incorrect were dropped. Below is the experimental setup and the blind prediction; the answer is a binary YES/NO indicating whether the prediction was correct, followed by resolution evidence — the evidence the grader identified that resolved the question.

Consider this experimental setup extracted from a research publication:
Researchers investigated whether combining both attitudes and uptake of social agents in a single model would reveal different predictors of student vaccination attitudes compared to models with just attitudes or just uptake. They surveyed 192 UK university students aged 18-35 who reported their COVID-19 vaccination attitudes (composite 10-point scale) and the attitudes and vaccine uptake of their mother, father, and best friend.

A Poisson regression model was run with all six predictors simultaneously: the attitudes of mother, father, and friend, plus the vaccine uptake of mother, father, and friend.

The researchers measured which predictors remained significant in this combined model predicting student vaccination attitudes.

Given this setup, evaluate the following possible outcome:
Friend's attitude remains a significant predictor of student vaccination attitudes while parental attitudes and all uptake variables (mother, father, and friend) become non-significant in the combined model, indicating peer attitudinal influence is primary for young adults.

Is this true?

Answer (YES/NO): NO